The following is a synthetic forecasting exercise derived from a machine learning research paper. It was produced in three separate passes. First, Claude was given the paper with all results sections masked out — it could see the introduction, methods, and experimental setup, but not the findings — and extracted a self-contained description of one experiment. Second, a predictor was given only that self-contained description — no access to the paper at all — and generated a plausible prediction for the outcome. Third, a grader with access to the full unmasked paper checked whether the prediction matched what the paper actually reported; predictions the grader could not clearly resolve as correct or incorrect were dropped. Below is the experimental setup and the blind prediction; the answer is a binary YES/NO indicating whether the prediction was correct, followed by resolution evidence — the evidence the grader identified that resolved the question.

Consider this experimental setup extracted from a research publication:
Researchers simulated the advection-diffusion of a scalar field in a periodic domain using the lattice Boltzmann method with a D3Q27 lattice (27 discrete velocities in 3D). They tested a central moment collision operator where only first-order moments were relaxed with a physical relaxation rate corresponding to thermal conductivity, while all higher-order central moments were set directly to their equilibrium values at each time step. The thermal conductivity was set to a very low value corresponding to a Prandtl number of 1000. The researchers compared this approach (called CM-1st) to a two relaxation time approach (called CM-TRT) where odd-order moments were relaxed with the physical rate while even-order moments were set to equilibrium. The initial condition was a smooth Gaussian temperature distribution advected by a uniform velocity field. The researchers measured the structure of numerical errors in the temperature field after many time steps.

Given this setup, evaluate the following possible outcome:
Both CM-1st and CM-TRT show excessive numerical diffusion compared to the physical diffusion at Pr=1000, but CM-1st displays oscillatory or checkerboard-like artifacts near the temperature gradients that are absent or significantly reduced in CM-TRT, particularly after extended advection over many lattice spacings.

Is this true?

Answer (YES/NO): NO